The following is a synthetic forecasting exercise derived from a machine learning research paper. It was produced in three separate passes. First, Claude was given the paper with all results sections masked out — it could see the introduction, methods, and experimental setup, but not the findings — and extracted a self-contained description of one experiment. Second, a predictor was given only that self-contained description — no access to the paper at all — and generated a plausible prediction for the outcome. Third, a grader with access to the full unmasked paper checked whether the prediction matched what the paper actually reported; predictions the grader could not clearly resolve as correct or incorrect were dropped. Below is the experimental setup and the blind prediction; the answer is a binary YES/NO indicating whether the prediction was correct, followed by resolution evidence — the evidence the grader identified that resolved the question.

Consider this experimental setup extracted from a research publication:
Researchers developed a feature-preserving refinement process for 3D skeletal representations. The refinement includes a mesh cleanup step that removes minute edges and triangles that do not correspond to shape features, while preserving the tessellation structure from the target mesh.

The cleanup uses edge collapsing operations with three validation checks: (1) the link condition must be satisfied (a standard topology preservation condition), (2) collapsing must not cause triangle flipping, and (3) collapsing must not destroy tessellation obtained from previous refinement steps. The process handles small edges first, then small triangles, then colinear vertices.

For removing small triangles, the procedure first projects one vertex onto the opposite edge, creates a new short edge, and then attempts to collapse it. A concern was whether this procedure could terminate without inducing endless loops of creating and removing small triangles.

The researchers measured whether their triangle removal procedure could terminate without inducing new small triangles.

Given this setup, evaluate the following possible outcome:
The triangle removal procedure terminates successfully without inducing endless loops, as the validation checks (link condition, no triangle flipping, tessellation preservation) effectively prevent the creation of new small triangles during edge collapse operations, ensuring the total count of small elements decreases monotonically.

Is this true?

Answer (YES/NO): NO